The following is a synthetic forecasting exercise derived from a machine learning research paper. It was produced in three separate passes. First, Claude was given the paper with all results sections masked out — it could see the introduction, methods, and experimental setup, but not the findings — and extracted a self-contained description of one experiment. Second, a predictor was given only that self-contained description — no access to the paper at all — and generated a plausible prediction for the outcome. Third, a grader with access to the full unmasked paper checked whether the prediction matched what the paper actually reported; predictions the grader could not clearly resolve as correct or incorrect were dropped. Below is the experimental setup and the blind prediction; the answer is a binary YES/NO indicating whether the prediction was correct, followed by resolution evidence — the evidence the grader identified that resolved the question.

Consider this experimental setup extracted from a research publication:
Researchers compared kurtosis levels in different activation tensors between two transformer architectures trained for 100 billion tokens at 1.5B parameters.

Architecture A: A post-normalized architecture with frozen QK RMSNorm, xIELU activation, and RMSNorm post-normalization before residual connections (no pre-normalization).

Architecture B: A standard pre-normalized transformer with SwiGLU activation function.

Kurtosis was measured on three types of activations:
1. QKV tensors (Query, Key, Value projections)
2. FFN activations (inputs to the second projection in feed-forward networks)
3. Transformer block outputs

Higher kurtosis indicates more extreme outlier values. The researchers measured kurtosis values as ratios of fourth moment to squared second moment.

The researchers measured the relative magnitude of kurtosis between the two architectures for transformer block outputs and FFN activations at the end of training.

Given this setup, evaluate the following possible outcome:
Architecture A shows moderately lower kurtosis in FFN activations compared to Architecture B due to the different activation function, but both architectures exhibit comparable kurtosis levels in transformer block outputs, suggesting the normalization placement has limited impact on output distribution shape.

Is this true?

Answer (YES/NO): NO